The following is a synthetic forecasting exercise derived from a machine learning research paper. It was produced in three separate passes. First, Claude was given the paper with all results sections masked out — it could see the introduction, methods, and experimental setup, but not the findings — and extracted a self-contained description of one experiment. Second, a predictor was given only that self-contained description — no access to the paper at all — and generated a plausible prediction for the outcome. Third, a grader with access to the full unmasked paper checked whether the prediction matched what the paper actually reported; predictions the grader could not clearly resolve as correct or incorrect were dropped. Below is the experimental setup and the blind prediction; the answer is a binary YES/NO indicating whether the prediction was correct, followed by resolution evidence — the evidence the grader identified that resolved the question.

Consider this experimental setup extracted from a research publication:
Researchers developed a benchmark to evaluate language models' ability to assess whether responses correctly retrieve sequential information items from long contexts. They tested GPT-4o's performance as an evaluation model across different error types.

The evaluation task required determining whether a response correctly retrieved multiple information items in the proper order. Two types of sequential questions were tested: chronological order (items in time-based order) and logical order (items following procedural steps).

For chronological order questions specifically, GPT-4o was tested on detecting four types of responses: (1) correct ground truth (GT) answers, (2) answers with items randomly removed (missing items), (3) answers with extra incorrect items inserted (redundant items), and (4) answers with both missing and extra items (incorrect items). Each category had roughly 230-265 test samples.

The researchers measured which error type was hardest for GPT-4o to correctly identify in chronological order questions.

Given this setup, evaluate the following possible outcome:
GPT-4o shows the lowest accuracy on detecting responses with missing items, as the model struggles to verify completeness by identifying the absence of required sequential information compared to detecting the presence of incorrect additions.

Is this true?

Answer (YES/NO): NO